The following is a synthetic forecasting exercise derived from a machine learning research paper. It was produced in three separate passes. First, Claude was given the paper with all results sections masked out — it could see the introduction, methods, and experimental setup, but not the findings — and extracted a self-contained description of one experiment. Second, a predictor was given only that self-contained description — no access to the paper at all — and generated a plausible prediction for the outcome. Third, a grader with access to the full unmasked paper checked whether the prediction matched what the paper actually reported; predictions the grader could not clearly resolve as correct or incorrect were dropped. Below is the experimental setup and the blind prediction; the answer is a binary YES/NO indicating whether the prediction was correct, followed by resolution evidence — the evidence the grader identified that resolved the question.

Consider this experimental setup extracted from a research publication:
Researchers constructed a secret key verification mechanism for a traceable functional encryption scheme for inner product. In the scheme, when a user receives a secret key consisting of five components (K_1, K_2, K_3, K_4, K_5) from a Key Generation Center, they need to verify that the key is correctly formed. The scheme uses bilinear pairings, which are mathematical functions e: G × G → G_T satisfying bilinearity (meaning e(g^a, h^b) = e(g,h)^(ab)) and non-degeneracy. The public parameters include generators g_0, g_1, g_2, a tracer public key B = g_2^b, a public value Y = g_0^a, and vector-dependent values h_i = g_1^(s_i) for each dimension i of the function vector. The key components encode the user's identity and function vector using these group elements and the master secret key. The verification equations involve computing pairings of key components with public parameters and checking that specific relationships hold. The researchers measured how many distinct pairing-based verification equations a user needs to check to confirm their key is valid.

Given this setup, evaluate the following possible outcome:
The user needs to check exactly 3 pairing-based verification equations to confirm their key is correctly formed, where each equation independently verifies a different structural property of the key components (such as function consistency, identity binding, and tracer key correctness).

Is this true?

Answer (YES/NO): YES